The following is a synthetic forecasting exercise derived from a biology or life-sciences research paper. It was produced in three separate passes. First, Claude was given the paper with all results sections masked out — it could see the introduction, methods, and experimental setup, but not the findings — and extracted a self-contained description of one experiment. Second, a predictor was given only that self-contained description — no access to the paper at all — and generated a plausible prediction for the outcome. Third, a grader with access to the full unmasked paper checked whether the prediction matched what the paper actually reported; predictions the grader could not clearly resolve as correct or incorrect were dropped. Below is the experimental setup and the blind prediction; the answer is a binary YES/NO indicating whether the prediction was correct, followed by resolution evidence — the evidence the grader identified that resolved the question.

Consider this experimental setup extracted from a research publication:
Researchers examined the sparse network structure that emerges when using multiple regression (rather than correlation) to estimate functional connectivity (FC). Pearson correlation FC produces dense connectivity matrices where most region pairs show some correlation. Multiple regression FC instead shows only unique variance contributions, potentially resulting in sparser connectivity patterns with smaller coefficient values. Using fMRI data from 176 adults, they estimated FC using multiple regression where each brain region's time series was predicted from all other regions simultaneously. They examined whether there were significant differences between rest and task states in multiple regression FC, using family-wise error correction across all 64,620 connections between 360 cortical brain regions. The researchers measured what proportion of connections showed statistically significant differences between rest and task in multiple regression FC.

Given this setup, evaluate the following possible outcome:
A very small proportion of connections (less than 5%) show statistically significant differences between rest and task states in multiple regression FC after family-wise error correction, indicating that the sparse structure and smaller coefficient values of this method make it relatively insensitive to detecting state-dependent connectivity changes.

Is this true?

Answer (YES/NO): YES